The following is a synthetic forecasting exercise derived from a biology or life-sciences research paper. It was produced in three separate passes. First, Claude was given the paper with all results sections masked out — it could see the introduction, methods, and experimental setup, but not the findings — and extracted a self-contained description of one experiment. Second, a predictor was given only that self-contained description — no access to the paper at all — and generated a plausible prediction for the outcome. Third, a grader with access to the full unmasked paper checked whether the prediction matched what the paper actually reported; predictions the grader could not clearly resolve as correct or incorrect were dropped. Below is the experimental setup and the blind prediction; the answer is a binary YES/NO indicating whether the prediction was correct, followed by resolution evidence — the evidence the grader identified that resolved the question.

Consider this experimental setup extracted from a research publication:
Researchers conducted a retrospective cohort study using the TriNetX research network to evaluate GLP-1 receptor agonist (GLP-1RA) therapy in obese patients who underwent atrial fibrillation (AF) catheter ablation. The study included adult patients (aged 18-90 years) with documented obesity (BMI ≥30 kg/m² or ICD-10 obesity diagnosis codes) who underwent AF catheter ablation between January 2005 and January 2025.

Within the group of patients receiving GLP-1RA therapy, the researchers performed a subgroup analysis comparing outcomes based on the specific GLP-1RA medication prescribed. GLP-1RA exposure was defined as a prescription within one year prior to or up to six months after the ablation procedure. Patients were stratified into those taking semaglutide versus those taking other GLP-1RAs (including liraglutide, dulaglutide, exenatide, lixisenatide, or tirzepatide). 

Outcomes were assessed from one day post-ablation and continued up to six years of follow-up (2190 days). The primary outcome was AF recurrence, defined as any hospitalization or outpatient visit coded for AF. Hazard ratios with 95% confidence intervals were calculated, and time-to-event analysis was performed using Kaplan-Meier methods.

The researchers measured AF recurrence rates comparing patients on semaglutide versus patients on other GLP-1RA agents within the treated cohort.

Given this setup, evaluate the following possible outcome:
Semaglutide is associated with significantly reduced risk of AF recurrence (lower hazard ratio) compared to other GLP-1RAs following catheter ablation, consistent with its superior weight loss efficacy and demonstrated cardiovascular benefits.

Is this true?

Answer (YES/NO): NO